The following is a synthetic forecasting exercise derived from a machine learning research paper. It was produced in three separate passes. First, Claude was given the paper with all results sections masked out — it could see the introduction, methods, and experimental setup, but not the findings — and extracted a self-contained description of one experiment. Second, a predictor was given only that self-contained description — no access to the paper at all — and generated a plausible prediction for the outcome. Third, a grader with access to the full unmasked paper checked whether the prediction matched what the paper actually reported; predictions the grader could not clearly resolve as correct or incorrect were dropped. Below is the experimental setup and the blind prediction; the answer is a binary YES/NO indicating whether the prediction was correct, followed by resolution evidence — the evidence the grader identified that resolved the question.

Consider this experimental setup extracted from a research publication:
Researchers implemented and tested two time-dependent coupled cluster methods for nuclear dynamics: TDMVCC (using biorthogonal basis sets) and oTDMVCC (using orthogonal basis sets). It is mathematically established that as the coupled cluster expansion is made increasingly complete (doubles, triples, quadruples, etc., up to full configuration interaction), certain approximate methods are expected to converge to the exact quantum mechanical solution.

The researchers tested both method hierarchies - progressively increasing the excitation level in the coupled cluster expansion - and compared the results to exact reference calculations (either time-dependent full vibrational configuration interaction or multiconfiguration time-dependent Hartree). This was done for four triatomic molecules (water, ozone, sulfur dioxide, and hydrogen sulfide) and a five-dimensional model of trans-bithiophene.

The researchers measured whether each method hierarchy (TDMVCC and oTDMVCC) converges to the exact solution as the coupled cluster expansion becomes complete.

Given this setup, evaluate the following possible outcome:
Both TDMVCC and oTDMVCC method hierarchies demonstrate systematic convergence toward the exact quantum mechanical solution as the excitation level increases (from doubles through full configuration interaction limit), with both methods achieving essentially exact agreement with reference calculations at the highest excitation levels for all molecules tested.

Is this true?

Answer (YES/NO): NO